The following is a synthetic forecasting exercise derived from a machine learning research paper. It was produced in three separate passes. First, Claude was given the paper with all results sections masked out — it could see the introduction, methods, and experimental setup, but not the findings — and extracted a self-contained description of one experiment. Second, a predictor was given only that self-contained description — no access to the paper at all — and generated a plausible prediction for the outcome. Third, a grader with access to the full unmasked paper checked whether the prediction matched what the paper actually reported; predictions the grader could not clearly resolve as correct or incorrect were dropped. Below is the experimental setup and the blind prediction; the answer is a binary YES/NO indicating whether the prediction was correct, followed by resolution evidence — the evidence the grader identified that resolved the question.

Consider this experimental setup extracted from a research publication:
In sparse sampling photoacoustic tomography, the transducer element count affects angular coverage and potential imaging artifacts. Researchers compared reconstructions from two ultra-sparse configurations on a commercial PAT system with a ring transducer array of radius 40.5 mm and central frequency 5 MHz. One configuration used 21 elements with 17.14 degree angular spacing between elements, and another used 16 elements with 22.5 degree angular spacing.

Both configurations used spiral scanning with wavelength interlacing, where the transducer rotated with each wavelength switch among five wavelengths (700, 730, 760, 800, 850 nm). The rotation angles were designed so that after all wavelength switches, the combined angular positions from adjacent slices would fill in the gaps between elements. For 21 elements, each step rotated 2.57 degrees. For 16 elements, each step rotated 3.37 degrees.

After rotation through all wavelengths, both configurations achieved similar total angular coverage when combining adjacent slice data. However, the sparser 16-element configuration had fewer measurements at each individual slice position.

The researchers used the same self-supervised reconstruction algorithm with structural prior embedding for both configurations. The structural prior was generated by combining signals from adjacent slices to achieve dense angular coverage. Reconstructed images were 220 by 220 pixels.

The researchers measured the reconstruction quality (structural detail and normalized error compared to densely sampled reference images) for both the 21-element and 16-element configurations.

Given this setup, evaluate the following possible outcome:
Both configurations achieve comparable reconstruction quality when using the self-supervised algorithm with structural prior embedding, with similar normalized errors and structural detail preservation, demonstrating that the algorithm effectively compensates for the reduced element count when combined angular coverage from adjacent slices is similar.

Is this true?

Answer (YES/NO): YES